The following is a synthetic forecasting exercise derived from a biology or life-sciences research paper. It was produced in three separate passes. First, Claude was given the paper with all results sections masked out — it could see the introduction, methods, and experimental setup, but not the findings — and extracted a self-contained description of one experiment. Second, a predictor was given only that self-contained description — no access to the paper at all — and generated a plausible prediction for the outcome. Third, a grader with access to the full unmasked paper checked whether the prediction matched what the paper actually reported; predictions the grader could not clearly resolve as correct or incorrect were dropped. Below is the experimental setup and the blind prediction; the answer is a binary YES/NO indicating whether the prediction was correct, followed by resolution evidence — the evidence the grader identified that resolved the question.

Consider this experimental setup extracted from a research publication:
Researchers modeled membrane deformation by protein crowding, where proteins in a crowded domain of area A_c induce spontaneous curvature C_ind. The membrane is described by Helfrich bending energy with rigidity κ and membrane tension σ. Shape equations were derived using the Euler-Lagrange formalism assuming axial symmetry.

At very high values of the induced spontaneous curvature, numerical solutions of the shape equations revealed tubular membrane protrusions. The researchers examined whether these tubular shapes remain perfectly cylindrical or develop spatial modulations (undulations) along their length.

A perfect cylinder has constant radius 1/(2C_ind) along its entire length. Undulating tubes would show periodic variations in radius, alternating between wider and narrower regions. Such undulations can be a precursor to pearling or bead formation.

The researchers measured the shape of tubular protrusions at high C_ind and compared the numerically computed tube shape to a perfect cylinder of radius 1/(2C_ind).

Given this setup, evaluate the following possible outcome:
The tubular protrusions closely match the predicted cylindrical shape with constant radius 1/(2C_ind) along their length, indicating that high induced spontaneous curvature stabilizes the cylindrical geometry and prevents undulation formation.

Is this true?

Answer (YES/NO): NO